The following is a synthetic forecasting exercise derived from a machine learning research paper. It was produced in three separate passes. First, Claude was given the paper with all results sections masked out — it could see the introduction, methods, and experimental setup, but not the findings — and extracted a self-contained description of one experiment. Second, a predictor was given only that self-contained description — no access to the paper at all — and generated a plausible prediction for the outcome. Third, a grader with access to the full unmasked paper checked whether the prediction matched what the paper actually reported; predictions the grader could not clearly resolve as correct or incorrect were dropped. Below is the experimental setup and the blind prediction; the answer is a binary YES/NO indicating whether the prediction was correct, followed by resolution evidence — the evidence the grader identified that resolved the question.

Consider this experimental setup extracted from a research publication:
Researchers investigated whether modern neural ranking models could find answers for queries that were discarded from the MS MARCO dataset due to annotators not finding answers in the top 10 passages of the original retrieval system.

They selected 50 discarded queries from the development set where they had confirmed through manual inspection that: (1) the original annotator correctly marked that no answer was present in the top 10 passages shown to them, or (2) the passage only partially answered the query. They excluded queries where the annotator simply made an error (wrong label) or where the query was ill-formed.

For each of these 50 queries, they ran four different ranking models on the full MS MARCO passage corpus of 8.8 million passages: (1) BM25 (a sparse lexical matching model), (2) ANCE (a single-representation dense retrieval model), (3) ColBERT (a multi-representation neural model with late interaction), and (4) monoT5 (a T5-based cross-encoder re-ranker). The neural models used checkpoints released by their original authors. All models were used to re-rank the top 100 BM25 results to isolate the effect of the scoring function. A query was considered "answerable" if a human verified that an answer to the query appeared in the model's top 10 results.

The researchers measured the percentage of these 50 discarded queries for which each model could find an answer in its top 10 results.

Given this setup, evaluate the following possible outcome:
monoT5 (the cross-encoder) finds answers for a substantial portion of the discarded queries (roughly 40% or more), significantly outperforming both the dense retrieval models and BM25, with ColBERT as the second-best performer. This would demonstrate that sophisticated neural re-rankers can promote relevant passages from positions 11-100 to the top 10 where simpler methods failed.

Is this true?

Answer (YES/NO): NO